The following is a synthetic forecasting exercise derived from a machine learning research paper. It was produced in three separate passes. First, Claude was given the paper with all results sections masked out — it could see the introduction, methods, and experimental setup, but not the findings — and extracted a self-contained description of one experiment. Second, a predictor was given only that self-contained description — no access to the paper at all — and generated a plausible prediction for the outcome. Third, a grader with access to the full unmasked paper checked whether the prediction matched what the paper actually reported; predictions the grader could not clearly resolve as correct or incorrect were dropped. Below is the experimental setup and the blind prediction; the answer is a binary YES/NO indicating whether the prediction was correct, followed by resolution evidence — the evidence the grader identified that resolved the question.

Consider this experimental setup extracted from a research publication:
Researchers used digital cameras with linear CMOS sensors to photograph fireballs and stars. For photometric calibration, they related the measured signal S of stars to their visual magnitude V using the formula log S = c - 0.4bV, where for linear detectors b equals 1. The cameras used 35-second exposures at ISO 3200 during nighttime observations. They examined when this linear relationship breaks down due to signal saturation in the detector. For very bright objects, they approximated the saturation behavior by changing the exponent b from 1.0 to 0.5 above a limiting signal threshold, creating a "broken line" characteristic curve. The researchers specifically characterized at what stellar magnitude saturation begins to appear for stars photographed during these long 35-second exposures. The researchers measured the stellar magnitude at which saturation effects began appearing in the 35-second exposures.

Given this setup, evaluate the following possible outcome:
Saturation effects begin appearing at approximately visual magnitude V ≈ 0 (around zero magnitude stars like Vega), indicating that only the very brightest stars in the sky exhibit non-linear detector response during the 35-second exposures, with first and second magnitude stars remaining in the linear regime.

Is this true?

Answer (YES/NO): YES